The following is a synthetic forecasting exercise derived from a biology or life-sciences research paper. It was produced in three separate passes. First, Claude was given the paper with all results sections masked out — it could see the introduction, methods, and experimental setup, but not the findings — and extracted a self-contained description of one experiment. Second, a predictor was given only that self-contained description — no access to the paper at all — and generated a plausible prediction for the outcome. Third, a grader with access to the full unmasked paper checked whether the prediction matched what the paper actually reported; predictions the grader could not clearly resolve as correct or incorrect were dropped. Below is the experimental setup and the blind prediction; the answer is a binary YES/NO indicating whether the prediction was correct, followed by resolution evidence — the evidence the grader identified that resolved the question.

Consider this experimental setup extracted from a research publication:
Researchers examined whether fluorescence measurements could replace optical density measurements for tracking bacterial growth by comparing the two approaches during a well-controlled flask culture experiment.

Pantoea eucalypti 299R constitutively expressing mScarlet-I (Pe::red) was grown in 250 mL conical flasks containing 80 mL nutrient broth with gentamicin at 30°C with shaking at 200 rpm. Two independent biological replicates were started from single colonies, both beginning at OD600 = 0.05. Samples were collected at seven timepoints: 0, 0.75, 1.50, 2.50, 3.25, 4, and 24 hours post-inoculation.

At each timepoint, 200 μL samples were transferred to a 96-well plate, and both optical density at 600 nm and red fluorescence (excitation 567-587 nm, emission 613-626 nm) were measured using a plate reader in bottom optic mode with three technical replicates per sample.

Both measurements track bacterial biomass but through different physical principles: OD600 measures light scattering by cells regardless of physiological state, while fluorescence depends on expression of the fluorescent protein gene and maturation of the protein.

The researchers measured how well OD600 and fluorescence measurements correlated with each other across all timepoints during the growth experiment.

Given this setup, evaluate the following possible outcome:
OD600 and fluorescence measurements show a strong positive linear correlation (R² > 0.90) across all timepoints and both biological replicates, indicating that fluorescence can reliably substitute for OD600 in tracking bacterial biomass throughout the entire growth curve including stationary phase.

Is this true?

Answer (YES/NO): NO